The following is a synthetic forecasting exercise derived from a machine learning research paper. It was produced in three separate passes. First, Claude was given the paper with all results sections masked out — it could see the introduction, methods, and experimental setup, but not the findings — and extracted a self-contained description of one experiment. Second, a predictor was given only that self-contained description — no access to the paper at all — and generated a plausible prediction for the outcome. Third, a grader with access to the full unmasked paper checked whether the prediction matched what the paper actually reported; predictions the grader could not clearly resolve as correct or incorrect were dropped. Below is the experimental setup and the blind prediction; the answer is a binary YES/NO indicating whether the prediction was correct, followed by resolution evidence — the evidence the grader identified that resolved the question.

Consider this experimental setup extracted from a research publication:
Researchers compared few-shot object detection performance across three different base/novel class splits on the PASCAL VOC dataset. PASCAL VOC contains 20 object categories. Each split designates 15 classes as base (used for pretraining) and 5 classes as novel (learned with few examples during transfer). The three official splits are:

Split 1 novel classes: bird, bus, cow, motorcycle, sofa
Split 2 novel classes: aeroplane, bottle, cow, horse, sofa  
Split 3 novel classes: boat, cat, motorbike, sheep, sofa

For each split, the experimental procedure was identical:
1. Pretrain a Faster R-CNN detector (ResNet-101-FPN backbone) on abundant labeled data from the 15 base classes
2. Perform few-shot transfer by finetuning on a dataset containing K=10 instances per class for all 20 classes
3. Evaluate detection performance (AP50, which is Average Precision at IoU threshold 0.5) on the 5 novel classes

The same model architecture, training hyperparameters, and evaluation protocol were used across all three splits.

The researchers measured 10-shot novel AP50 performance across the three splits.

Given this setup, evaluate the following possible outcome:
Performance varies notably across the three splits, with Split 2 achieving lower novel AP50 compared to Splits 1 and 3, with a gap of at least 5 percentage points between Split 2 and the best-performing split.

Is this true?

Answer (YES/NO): YES